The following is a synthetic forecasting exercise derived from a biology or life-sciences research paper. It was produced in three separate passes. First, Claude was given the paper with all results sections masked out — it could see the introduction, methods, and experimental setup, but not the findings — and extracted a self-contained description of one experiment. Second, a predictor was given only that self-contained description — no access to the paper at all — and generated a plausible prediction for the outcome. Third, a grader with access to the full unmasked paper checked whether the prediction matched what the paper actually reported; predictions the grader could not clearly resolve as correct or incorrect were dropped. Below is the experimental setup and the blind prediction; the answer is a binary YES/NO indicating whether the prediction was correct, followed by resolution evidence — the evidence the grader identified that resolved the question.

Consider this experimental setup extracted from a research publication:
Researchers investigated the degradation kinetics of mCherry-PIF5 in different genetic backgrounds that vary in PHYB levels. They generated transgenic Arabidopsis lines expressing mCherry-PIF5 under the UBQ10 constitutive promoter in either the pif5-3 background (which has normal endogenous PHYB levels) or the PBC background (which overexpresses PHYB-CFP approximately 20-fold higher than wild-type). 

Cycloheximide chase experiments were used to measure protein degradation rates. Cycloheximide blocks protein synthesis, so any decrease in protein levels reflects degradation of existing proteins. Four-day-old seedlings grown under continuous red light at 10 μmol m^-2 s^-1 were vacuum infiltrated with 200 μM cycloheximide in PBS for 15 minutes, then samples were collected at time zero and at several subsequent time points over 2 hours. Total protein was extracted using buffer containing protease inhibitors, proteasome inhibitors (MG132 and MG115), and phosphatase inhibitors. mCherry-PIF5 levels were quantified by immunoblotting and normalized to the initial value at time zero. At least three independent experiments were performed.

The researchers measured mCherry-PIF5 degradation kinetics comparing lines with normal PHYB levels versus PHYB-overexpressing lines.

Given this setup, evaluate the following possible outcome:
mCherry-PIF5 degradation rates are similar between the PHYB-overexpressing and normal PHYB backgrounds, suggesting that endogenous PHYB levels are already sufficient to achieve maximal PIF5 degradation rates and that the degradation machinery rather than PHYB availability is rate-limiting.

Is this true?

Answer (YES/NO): NO